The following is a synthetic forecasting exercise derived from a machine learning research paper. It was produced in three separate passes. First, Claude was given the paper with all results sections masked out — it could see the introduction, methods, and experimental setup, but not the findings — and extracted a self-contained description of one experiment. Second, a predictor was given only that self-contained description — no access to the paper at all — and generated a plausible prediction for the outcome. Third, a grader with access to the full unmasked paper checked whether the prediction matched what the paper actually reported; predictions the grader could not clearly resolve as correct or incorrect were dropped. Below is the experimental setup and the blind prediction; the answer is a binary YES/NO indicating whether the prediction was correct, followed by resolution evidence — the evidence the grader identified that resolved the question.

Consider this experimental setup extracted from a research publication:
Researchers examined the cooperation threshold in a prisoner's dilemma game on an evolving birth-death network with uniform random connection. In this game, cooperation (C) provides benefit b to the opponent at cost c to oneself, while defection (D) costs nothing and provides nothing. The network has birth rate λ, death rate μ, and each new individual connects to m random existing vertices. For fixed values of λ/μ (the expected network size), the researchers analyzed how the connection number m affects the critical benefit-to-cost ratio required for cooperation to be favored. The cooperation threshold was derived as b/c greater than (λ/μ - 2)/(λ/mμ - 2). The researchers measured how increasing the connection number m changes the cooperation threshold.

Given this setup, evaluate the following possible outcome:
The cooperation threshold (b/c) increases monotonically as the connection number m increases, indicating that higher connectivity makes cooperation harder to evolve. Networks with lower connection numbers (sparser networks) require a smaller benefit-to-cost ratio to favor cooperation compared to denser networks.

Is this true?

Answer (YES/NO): YES